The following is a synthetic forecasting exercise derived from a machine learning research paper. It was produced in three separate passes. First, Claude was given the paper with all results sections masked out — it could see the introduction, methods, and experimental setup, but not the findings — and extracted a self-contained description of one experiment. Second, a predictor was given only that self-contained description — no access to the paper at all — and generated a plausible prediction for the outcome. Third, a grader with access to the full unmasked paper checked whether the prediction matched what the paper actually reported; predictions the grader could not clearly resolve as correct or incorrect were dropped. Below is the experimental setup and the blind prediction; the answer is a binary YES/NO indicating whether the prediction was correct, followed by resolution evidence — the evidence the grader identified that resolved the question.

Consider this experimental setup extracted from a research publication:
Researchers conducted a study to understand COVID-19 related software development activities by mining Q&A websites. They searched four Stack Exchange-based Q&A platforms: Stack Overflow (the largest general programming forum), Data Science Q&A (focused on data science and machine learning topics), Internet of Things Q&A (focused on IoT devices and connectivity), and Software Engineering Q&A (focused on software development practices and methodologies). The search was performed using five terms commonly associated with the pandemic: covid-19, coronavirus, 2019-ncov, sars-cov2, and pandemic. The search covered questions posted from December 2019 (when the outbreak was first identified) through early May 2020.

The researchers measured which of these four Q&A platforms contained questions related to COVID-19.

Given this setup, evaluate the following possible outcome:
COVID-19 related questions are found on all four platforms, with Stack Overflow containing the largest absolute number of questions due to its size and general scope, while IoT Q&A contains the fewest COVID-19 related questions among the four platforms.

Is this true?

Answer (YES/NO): NO